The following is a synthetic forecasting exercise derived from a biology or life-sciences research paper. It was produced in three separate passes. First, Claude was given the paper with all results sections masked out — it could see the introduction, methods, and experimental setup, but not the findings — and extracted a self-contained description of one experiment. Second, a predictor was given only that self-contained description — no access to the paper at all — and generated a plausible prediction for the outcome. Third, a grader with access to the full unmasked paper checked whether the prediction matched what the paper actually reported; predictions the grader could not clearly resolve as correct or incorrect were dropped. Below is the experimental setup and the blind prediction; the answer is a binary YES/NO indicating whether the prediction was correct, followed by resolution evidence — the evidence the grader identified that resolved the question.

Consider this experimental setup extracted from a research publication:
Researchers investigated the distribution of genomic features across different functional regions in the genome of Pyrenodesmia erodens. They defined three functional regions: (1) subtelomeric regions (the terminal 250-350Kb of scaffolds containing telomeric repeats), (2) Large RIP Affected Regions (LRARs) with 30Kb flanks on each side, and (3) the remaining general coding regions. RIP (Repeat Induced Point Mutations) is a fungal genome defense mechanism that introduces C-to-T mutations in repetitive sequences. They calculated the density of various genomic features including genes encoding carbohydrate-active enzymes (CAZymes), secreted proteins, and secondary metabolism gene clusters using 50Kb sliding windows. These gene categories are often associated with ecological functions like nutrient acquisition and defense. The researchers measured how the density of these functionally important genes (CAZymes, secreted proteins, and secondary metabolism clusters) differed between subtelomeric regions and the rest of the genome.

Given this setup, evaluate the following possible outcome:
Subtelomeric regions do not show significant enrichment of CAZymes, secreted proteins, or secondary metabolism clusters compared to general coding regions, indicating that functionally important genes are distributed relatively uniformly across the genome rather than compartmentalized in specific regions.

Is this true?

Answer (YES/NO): NO